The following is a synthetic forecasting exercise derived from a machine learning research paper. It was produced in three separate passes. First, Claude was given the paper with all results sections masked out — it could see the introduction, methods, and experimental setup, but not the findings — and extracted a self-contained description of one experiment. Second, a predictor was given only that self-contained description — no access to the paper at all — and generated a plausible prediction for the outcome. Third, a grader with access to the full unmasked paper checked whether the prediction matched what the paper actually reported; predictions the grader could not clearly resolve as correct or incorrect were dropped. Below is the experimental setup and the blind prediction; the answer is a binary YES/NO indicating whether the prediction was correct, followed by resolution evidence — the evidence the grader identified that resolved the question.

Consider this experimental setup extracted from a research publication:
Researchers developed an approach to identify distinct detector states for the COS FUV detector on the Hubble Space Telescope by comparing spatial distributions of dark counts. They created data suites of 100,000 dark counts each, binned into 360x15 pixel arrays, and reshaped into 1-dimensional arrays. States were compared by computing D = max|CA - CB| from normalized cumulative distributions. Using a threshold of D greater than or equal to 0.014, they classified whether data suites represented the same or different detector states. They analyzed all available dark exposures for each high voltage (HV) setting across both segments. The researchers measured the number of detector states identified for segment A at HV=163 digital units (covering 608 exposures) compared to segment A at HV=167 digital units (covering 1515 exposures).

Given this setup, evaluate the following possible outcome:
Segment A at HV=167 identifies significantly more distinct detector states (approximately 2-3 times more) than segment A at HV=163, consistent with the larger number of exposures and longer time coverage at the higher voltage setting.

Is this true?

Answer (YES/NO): YES